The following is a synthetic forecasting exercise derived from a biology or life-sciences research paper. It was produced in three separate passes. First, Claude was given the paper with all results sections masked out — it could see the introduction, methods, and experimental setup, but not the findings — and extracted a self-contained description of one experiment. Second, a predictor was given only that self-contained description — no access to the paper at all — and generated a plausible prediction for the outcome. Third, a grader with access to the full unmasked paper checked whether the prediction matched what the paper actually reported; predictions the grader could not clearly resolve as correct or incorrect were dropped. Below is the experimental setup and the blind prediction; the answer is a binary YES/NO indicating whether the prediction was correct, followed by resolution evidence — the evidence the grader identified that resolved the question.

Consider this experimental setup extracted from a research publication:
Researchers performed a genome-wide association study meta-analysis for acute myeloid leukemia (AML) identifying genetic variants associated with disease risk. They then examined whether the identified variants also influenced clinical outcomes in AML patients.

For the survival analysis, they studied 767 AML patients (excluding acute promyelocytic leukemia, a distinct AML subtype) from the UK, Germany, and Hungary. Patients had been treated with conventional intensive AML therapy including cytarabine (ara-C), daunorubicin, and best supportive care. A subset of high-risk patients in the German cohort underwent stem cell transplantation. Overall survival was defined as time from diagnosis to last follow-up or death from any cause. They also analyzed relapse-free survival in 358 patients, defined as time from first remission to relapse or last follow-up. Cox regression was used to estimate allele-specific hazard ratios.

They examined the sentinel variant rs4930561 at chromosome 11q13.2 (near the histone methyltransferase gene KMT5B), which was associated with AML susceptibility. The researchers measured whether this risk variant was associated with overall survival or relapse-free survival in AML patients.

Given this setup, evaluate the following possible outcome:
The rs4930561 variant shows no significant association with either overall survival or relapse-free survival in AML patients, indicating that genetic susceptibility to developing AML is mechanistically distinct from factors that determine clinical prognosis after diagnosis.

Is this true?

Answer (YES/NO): YES